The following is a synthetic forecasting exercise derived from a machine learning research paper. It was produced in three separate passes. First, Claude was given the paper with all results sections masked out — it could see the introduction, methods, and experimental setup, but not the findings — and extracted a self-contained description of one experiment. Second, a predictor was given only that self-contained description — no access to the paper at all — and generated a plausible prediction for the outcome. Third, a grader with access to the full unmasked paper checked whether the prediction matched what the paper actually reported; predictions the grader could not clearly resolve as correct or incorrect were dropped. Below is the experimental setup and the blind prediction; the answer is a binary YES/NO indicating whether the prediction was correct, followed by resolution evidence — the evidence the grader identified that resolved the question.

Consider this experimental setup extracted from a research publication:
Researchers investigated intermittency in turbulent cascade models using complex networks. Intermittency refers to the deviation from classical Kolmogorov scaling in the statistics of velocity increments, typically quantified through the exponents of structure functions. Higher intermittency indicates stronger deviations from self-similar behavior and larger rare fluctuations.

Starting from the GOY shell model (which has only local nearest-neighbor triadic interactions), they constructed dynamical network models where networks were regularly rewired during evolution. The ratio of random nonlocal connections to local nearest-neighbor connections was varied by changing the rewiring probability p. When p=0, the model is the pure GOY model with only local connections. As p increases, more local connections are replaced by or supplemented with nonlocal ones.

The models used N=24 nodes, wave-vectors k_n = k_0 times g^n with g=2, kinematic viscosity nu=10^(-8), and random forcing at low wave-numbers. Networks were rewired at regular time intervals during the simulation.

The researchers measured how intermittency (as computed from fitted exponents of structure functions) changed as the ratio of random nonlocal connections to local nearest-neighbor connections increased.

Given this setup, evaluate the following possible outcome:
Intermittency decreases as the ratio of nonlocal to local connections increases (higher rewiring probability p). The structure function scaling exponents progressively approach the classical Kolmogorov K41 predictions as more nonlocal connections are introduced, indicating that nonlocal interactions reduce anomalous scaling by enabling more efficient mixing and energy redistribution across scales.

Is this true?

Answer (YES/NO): NO